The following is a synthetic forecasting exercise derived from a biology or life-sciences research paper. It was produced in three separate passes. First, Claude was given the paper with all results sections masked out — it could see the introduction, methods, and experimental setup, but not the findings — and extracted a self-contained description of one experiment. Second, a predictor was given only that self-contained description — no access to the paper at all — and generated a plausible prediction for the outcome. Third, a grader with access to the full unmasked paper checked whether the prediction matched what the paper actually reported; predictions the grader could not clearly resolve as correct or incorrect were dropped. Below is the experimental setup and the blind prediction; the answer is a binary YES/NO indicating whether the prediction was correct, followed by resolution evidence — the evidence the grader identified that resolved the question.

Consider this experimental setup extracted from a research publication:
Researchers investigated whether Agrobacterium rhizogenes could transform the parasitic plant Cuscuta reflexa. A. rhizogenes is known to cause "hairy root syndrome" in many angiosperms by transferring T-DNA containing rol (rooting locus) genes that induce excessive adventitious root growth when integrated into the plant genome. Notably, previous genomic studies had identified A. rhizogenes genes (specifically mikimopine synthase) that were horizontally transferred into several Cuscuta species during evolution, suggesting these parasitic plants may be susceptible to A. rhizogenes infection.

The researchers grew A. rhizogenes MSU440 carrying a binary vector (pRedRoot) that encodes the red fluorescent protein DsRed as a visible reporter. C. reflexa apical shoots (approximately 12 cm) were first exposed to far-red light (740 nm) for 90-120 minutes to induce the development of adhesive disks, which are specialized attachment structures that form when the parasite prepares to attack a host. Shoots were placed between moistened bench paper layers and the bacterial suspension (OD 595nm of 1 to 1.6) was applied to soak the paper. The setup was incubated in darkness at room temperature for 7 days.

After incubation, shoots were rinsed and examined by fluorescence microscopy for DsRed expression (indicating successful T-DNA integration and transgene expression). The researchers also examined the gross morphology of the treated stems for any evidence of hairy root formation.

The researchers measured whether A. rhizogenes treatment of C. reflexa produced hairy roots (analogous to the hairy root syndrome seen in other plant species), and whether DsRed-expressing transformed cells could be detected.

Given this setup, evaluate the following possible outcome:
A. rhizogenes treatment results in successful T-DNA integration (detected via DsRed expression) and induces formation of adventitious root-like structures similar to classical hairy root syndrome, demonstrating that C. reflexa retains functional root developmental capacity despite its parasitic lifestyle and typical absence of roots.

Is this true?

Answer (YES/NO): NO